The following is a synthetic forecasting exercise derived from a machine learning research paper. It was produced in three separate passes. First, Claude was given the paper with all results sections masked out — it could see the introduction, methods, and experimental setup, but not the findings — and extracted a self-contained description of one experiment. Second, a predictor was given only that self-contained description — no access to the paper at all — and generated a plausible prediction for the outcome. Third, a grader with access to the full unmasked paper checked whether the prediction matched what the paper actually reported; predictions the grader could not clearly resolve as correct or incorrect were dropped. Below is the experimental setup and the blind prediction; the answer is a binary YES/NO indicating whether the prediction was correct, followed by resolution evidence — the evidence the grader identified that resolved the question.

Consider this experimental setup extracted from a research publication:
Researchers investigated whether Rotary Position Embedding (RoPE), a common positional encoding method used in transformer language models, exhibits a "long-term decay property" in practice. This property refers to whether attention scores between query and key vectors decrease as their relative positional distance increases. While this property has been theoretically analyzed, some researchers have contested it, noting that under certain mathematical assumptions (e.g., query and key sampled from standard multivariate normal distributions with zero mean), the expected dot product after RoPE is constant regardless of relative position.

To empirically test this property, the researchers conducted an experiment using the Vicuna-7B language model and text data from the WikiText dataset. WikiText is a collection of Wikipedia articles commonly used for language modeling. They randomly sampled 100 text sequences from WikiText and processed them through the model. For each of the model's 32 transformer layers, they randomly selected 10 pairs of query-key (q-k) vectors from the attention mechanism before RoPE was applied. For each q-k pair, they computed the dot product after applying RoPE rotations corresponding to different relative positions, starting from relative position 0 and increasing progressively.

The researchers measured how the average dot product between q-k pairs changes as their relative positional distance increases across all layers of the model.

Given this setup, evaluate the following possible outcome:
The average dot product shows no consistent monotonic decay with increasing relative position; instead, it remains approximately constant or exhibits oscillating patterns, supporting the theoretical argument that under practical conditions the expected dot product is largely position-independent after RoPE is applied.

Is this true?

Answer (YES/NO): NO